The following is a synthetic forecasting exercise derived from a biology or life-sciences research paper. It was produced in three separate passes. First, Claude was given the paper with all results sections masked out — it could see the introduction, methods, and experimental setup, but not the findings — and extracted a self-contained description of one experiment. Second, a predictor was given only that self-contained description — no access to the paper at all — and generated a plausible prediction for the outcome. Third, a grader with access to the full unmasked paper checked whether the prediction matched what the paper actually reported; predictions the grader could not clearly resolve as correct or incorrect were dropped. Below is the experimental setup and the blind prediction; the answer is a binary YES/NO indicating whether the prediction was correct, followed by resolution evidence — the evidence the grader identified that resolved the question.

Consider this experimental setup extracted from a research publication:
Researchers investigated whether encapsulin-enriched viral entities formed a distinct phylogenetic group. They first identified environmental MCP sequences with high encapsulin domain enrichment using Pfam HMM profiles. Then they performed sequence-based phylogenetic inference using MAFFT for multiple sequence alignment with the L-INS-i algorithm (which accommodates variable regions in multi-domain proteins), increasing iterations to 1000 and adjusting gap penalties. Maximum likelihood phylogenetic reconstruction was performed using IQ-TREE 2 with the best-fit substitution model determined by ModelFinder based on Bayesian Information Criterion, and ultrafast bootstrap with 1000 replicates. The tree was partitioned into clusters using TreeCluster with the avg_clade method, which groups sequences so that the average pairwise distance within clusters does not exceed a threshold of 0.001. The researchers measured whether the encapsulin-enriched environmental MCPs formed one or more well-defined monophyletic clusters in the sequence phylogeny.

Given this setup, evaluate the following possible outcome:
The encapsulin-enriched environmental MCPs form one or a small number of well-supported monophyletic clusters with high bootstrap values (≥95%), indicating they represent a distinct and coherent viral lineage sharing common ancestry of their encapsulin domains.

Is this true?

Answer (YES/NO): NO